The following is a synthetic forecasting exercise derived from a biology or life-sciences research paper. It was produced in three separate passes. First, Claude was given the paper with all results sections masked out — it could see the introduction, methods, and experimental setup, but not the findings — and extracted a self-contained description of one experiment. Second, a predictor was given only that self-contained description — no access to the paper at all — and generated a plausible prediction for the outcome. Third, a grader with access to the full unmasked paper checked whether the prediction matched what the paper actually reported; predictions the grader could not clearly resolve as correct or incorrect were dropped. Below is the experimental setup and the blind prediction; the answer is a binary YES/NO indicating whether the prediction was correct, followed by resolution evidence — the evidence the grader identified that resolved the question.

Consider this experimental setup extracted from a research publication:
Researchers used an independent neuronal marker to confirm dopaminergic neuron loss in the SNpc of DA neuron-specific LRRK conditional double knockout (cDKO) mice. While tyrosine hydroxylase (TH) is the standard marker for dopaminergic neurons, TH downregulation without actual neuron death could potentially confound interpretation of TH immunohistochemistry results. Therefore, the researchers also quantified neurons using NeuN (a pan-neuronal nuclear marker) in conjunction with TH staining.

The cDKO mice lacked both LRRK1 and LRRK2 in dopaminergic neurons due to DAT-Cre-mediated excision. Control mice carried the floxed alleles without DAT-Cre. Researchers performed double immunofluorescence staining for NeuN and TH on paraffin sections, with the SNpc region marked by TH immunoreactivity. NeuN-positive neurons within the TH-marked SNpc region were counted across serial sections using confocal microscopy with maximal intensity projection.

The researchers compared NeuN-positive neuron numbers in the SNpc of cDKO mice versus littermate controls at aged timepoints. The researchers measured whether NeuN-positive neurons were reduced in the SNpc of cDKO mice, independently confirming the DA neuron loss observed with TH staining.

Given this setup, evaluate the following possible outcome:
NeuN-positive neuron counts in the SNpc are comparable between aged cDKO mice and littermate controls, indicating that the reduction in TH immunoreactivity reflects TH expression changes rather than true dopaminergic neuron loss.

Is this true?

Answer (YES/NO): NO